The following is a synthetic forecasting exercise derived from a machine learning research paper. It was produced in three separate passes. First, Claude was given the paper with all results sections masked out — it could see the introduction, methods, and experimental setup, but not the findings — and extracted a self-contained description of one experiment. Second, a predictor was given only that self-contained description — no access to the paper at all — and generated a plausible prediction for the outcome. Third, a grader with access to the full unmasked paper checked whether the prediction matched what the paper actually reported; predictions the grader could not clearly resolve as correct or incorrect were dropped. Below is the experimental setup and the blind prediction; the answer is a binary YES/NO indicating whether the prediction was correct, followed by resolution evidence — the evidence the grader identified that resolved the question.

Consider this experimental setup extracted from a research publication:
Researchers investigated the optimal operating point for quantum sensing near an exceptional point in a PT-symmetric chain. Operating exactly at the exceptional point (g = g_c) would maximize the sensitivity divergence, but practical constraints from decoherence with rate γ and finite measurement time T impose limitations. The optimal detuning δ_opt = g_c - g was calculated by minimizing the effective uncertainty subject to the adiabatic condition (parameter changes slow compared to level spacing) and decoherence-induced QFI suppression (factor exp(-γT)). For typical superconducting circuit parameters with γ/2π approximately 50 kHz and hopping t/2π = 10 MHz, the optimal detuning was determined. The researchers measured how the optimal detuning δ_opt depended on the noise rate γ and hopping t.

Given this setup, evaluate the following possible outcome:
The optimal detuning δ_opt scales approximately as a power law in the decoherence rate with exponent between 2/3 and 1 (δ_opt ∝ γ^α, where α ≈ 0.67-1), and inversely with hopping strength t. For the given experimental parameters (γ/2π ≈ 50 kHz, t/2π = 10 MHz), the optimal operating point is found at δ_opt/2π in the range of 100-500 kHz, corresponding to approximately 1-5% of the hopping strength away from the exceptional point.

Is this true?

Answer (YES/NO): NO